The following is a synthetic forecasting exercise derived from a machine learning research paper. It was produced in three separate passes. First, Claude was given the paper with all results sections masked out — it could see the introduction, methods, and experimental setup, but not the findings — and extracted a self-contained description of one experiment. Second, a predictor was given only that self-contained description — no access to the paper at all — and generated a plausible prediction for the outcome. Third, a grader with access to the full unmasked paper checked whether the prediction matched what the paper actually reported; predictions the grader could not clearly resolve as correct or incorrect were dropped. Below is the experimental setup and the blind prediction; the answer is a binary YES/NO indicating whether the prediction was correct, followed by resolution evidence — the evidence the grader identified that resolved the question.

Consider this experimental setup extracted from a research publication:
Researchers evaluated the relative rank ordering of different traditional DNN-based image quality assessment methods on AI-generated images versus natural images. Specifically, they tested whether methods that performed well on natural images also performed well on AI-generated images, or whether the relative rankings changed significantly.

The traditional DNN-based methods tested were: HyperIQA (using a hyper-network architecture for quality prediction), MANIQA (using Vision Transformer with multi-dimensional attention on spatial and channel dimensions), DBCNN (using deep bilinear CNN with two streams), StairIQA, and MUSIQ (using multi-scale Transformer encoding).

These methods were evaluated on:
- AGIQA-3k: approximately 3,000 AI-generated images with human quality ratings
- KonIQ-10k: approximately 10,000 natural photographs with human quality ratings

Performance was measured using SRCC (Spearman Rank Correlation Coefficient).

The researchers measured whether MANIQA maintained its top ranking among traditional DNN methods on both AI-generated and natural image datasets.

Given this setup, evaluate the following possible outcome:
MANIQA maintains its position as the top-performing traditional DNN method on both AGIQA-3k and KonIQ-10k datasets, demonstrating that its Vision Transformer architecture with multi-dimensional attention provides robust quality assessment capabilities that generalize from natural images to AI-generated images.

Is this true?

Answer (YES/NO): YES